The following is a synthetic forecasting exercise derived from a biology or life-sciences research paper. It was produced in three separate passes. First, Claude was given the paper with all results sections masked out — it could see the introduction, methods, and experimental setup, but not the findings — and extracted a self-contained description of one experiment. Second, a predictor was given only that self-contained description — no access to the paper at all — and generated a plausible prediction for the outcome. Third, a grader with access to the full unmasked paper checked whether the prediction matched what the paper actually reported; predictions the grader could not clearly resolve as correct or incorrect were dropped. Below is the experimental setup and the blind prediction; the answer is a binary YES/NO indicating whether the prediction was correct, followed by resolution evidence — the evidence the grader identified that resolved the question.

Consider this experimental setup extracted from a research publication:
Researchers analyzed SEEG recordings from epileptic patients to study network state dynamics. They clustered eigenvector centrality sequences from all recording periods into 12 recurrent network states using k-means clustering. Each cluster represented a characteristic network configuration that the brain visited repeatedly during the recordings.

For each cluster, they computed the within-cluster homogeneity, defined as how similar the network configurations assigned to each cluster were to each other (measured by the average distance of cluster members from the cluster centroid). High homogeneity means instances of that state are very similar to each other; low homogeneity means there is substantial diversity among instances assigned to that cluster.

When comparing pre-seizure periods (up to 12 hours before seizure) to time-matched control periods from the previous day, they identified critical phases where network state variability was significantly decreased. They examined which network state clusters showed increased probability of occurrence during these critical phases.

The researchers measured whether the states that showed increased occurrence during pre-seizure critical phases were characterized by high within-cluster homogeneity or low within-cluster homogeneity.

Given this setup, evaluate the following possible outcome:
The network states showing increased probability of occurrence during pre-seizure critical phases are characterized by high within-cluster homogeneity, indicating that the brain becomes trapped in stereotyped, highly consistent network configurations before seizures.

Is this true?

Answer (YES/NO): YES